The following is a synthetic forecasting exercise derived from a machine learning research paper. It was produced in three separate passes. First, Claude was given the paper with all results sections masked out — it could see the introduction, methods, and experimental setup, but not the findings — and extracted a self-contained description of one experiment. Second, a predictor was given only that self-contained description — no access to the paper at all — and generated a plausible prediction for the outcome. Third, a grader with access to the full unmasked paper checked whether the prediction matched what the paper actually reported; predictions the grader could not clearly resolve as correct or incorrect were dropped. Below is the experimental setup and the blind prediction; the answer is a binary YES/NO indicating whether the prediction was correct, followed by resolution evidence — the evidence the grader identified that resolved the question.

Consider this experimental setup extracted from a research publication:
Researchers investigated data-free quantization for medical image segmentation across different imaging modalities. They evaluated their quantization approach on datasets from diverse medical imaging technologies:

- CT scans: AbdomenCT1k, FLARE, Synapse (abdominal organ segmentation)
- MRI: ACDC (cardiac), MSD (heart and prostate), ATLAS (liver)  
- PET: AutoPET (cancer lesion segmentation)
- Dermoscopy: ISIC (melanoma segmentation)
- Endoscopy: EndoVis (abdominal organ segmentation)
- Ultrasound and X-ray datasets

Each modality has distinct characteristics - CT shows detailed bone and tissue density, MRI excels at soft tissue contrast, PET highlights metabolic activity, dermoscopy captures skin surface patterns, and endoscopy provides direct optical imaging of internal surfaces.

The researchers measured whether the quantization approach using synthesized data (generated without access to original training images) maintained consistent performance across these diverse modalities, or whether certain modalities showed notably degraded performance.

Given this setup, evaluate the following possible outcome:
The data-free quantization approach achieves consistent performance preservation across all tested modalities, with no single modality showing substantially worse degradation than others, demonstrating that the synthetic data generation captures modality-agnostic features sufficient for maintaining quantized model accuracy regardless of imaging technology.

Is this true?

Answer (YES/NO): NO